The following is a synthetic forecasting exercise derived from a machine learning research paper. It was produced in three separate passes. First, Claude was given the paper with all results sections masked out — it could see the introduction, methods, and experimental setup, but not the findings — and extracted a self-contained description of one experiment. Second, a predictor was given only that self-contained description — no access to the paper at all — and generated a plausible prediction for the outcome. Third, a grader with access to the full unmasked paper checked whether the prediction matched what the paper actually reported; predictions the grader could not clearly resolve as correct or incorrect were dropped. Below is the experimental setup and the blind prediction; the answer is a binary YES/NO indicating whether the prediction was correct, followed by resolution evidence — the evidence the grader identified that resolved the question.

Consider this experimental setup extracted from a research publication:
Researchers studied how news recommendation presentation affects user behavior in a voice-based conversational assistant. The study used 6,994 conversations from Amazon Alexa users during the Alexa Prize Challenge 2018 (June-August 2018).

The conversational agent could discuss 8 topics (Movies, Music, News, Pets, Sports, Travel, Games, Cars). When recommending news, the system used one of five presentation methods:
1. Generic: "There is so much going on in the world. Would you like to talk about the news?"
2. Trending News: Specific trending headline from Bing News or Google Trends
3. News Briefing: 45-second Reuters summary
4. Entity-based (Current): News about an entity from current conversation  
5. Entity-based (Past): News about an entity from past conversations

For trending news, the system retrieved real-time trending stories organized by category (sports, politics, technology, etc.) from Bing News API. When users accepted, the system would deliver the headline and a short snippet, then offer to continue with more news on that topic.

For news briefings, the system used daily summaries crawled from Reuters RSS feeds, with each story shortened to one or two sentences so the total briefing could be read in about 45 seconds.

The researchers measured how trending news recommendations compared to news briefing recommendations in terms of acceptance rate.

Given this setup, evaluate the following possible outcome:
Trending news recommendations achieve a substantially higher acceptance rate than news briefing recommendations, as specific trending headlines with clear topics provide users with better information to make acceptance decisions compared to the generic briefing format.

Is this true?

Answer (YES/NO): NO